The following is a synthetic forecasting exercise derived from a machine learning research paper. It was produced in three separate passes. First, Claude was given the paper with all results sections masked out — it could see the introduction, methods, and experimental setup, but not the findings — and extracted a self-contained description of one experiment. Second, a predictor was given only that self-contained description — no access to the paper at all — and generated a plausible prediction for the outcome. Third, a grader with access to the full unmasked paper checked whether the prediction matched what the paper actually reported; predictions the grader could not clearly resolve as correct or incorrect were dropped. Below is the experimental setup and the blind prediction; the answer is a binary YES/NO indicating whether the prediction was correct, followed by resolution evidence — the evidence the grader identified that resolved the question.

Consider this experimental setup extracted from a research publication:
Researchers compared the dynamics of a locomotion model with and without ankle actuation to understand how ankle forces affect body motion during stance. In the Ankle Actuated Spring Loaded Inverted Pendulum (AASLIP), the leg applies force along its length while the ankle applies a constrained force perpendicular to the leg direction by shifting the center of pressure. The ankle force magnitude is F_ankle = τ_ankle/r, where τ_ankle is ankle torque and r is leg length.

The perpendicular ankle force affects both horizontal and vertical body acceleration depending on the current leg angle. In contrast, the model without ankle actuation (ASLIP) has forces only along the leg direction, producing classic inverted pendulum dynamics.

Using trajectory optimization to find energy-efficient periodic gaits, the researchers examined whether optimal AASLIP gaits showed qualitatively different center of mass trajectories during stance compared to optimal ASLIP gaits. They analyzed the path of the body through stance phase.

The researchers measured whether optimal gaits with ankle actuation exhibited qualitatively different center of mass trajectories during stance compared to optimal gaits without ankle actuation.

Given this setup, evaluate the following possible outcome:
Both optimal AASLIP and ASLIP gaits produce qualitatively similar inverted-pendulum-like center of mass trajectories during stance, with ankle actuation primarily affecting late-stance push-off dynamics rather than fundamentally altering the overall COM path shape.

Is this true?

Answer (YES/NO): NO